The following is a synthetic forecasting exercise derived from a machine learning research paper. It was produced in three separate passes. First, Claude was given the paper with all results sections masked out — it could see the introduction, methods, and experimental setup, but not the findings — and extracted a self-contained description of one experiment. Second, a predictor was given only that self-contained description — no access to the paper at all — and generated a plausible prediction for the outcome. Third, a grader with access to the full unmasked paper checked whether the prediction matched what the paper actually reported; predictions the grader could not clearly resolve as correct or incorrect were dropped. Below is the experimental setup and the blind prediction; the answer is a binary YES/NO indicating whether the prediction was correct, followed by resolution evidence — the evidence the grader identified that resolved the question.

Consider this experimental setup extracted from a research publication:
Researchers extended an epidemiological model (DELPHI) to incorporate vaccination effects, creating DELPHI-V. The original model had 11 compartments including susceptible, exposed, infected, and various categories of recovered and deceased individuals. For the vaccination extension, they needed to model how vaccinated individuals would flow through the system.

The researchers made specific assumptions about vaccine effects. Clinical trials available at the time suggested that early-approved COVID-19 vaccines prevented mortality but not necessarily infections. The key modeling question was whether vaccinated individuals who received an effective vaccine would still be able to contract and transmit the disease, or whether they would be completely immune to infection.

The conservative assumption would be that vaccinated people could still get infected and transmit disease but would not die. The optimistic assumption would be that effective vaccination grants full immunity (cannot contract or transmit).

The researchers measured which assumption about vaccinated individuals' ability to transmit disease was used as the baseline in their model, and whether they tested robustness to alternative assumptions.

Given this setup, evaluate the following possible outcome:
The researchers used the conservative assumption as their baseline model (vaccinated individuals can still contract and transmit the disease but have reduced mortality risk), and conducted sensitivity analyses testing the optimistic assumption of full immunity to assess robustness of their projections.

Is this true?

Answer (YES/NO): YES